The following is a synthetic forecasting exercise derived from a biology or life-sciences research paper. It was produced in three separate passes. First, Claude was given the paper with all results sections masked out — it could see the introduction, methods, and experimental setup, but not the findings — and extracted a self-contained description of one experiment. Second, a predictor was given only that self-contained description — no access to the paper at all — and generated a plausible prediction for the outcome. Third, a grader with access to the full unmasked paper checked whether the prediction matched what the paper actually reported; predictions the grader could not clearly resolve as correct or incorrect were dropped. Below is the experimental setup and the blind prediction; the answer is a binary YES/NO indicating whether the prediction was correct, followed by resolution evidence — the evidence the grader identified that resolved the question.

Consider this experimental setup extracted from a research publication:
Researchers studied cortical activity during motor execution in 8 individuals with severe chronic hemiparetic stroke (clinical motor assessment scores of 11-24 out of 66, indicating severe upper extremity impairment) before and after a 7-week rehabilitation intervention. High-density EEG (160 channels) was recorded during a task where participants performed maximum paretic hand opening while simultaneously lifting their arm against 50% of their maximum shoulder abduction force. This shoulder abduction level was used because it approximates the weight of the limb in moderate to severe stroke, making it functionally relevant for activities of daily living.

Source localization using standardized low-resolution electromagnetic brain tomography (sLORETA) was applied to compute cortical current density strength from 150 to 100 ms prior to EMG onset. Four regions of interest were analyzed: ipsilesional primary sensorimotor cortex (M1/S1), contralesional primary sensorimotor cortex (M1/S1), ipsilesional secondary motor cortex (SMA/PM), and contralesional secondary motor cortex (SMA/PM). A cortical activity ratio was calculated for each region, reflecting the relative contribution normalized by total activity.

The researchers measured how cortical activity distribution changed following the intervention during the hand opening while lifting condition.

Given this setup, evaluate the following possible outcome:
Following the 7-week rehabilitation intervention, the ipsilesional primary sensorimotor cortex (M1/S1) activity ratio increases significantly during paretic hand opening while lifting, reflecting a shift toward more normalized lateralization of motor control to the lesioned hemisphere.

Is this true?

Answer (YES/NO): YES